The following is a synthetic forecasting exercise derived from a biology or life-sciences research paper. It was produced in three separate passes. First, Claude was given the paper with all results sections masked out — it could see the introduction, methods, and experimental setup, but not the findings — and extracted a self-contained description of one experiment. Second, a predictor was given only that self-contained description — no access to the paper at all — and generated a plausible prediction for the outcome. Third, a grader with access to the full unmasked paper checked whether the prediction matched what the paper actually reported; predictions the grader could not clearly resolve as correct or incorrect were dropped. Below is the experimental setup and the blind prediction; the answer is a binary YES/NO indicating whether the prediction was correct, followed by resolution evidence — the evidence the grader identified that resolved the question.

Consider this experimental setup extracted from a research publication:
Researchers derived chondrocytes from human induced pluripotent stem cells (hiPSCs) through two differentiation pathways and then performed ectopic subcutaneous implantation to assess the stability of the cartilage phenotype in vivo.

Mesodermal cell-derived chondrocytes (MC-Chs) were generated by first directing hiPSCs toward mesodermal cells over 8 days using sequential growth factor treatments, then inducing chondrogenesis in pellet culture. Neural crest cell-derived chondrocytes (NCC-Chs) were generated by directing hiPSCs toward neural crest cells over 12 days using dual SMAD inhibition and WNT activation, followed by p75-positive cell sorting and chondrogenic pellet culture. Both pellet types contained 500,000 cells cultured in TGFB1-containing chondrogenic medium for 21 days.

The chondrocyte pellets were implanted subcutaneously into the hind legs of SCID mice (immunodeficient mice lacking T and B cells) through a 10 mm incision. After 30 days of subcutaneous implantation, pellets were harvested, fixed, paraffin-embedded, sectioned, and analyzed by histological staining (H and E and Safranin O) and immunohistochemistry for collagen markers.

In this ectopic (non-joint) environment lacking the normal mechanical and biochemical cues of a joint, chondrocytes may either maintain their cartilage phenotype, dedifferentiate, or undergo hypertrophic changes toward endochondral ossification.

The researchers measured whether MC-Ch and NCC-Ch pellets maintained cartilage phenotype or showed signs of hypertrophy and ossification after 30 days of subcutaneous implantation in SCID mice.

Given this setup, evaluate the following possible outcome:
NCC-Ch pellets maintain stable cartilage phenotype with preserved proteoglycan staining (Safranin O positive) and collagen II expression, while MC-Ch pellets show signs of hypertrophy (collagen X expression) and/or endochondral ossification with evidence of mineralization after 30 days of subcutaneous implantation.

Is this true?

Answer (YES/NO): YES